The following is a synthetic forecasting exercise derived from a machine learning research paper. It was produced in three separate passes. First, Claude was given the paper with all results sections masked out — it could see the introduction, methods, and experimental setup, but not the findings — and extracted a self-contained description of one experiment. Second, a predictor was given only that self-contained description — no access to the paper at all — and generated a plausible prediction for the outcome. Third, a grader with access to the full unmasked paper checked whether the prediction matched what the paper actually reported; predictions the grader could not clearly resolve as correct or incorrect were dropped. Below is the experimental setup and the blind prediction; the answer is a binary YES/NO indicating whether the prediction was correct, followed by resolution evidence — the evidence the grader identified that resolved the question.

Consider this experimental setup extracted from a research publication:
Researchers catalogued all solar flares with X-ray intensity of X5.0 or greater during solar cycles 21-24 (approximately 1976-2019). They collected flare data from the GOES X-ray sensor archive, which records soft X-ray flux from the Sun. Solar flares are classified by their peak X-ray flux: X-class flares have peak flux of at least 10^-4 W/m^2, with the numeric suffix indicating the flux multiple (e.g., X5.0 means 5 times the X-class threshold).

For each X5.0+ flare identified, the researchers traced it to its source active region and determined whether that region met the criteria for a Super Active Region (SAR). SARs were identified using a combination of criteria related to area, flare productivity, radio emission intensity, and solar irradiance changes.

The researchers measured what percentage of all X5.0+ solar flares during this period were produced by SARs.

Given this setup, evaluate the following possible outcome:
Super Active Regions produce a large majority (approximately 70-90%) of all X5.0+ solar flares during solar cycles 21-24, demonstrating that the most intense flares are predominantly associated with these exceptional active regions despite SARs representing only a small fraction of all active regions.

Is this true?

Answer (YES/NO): YES